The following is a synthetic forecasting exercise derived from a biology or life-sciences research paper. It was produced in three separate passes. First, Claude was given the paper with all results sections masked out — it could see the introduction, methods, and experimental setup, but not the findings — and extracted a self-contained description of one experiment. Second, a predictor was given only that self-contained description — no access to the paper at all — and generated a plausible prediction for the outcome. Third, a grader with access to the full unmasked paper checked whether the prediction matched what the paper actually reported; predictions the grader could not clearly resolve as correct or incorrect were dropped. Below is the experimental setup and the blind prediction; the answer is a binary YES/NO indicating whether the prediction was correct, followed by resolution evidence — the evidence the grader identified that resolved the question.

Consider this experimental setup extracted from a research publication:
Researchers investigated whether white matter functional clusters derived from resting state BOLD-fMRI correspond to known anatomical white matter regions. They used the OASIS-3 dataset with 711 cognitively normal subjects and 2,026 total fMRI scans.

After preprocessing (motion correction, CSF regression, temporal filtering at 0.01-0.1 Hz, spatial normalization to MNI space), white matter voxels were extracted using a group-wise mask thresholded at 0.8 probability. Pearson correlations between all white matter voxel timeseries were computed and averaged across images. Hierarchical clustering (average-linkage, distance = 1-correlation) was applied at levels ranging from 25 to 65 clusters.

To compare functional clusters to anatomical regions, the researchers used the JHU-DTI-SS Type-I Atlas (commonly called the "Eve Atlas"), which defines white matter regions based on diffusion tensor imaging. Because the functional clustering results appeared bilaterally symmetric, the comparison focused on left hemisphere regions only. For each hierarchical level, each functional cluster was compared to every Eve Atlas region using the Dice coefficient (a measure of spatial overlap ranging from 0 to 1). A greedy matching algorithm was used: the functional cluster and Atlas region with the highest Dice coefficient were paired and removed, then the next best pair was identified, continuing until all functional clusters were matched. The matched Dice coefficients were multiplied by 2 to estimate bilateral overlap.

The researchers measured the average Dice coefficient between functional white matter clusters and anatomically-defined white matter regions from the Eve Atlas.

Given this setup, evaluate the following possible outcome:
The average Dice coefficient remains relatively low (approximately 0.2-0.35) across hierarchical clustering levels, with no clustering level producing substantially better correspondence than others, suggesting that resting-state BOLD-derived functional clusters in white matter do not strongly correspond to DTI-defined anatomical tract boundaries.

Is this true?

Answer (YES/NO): YES